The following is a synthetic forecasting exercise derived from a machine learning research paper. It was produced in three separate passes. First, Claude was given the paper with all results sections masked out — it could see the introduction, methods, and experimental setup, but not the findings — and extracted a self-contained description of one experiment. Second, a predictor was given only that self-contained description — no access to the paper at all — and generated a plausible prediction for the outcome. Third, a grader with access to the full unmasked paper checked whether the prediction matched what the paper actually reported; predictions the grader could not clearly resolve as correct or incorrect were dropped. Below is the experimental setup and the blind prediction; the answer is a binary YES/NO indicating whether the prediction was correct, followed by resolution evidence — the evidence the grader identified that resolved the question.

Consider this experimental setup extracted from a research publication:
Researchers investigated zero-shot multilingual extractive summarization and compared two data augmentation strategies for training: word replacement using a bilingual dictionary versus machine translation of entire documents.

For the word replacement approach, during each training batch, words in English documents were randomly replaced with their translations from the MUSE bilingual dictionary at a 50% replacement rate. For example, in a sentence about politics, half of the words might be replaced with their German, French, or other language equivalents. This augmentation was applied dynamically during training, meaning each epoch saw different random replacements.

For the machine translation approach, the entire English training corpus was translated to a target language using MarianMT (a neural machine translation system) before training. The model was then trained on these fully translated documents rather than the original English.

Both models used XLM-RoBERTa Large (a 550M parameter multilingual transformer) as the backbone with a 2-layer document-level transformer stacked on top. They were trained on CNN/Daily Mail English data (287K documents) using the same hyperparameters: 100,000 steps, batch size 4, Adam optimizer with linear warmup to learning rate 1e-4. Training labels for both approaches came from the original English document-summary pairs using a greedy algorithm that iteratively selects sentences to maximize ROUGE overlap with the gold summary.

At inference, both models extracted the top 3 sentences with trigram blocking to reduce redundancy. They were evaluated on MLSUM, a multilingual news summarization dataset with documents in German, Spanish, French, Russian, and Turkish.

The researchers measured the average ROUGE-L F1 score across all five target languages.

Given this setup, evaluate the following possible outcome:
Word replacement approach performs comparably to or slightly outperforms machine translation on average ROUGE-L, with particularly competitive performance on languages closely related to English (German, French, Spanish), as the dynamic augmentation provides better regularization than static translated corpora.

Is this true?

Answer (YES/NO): NO